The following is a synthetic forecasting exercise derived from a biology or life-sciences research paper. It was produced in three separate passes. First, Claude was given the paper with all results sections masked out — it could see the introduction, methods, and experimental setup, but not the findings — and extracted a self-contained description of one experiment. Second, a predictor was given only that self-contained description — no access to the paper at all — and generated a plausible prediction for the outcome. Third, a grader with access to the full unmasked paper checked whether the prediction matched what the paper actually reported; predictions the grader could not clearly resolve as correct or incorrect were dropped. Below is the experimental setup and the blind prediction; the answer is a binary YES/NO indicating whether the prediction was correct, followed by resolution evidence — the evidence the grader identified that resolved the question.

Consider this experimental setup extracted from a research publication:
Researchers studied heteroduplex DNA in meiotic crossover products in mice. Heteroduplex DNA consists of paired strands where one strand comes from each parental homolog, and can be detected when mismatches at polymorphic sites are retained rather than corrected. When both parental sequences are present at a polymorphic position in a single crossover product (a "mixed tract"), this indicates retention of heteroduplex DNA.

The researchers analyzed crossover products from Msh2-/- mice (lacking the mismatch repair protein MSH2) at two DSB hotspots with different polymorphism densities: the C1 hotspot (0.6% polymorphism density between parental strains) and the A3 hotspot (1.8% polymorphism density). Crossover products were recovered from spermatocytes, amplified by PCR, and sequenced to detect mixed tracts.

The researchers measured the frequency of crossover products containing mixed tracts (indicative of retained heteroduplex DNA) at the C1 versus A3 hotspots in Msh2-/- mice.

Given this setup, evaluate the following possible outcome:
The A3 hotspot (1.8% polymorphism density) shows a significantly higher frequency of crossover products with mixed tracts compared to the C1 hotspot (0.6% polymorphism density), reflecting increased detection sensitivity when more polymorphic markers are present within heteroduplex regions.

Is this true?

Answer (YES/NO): NO